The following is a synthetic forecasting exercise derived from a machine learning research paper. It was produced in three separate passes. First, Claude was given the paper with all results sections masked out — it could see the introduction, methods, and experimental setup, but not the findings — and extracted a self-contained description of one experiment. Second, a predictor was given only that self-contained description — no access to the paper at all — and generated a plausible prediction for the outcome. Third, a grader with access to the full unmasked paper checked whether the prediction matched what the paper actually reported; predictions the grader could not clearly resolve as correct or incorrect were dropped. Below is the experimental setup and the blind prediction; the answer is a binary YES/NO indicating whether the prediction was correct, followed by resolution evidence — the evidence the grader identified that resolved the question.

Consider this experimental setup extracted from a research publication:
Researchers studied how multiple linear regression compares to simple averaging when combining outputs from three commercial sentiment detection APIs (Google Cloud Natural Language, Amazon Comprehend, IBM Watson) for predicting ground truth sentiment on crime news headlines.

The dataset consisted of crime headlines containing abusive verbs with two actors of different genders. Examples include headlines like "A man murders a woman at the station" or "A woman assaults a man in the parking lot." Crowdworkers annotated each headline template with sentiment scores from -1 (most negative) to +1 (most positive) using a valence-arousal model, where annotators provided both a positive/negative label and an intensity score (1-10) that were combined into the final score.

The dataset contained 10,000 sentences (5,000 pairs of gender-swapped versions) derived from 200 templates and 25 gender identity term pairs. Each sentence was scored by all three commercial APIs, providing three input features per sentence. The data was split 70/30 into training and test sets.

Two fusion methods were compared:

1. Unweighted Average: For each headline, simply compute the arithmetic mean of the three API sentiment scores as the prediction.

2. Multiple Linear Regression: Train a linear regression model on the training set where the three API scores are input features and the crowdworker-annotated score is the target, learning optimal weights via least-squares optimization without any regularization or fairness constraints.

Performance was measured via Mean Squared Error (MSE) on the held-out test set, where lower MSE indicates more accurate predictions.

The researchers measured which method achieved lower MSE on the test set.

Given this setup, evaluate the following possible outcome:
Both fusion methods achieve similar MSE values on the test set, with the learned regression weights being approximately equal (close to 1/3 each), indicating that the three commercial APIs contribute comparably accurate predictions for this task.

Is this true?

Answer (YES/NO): NO